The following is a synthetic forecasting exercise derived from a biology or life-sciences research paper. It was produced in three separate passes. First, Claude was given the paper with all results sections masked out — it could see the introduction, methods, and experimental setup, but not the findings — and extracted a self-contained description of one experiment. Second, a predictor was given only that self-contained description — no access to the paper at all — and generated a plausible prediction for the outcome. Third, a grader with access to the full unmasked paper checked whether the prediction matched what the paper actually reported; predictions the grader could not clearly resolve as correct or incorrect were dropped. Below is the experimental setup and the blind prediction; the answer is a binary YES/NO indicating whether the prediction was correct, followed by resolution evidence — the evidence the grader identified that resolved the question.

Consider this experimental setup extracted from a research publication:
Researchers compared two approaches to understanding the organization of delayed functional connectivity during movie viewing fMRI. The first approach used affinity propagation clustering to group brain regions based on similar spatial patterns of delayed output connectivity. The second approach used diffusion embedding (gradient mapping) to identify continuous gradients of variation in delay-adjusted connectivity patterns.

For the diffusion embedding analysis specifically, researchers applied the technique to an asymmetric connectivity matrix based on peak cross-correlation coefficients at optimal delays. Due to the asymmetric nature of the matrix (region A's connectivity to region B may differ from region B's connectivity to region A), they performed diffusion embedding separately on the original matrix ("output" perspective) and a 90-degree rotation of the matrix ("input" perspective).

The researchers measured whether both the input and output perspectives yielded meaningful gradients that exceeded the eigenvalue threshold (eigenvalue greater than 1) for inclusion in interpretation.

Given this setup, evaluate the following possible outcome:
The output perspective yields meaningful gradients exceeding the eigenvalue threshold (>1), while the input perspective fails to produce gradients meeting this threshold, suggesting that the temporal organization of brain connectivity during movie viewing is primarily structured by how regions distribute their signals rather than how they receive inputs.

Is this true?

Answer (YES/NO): NO